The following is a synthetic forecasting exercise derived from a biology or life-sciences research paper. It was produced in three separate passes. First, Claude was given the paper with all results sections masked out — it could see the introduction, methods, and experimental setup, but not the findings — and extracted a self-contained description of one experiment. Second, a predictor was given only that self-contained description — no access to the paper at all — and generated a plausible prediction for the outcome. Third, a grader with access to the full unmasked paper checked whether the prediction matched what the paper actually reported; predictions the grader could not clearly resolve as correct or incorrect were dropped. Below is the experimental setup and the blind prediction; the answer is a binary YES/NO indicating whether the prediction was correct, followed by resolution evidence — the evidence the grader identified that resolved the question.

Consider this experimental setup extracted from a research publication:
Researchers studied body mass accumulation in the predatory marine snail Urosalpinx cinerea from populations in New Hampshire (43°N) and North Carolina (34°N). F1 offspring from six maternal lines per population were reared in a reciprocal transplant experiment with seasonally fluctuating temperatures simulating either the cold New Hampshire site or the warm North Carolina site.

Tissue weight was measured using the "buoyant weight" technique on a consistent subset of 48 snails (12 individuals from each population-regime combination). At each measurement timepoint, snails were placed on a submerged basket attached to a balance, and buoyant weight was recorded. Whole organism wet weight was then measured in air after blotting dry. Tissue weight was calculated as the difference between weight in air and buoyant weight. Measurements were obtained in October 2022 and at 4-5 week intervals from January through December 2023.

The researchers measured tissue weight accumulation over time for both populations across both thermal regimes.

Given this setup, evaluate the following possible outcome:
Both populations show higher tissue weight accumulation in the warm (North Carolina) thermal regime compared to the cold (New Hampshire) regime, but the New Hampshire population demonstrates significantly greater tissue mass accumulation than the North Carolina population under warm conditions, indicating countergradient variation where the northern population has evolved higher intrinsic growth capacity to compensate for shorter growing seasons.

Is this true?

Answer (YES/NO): NO